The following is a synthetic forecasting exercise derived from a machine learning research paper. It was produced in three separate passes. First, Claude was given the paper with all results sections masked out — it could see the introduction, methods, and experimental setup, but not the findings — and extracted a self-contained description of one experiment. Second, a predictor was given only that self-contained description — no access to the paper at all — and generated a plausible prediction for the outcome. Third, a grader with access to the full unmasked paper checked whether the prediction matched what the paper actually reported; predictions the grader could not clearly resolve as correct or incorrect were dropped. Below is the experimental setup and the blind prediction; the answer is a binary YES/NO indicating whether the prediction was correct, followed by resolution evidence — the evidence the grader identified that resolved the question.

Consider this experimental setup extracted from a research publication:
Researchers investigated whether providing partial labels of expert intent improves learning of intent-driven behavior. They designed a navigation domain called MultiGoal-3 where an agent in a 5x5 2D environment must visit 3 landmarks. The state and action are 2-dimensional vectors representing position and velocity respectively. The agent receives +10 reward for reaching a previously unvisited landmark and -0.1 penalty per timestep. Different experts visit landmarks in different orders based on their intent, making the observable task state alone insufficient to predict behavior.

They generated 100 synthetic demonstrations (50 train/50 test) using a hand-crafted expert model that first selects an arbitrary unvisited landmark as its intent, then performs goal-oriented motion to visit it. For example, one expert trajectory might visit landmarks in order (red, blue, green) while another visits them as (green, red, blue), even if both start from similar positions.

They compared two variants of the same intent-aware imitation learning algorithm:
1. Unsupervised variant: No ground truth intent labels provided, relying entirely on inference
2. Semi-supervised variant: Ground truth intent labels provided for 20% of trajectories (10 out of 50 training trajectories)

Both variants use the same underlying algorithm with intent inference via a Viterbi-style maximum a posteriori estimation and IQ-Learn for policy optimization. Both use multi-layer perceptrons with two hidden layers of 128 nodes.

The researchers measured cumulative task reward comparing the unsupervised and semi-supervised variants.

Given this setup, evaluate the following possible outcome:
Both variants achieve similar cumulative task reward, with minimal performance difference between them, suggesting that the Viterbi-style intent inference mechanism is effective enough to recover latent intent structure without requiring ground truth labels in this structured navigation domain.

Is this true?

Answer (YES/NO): NO